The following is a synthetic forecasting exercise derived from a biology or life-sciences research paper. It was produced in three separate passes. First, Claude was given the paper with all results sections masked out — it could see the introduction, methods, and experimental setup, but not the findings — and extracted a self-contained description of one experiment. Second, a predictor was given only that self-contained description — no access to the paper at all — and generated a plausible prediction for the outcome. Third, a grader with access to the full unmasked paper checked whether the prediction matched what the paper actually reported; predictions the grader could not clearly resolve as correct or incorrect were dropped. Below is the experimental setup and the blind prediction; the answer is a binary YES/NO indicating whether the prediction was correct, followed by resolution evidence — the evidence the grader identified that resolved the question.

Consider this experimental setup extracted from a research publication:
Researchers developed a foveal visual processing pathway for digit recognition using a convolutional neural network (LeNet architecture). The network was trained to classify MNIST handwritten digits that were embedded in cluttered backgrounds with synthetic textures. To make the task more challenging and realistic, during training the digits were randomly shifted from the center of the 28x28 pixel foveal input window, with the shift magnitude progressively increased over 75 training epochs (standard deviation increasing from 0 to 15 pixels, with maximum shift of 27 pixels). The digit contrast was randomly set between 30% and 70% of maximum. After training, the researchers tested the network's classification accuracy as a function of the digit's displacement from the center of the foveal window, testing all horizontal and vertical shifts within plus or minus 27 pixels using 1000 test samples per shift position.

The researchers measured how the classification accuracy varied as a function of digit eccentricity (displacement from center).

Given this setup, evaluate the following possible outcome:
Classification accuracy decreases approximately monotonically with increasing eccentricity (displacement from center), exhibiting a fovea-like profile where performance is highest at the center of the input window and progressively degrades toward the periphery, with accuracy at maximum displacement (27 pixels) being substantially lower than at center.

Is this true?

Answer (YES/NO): YES